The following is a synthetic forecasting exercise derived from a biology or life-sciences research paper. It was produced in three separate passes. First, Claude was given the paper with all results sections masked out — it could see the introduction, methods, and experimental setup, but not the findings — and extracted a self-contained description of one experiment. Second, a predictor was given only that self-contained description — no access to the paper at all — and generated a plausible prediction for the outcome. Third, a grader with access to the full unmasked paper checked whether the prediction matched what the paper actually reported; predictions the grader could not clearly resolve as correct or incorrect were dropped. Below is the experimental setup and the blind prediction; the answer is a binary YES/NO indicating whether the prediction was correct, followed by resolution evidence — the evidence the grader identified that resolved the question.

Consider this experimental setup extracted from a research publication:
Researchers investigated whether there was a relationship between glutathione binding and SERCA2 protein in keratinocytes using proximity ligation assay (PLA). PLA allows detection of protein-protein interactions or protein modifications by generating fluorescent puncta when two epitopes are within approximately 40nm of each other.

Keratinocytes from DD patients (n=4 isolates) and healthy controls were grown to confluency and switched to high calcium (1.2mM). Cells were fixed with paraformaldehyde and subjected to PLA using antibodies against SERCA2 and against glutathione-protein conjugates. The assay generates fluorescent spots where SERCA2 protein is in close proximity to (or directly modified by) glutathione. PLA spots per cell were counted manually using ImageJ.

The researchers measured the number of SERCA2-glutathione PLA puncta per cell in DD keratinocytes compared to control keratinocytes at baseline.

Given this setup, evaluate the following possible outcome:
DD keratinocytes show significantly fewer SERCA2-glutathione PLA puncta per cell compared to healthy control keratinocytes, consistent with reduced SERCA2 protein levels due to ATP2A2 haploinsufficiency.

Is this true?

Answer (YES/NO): NO